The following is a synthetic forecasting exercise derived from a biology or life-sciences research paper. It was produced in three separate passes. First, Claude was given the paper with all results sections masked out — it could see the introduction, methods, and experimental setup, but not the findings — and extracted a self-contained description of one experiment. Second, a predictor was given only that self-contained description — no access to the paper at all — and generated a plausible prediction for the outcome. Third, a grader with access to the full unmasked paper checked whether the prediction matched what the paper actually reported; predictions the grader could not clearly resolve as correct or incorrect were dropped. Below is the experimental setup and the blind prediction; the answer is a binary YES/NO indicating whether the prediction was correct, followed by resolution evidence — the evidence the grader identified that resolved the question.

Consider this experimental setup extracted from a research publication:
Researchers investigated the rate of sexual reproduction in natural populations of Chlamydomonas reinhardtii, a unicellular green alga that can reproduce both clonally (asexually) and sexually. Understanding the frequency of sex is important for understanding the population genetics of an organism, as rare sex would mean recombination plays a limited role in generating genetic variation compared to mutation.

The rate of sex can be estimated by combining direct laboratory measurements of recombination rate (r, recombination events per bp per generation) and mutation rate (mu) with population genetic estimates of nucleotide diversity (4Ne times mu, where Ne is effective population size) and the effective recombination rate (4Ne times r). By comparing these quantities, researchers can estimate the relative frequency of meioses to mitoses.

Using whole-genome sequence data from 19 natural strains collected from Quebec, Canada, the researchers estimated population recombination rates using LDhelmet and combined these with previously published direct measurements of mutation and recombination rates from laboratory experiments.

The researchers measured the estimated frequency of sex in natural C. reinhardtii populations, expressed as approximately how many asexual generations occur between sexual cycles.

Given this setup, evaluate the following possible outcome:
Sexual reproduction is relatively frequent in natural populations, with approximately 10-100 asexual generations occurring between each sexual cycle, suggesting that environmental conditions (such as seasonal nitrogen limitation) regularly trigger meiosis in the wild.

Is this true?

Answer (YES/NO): NO